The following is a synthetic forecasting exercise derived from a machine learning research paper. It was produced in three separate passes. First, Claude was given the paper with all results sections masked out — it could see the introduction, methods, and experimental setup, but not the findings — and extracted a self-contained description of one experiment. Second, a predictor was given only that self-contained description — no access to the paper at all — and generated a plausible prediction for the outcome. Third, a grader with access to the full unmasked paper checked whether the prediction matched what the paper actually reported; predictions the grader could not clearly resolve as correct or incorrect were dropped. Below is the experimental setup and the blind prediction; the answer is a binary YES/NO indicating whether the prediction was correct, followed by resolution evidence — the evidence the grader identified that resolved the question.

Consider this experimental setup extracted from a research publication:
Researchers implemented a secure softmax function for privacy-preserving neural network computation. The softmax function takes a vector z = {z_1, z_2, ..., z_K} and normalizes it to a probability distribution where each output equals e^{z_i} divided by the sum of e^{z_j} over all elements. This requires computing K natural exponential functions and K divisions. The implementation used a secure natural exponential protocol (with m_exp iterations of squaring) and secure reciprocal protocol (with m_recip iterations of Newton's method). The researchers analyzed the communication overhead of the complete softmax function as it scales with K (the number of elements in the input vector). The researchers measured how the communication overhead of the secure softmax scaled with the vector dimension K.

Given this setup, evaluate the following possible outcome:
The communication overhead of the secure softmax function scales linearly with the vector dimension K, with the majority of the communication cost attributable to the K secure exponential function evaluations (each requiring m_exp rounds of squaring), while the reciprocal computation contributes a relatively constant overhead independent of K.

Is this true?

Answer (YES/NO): NO